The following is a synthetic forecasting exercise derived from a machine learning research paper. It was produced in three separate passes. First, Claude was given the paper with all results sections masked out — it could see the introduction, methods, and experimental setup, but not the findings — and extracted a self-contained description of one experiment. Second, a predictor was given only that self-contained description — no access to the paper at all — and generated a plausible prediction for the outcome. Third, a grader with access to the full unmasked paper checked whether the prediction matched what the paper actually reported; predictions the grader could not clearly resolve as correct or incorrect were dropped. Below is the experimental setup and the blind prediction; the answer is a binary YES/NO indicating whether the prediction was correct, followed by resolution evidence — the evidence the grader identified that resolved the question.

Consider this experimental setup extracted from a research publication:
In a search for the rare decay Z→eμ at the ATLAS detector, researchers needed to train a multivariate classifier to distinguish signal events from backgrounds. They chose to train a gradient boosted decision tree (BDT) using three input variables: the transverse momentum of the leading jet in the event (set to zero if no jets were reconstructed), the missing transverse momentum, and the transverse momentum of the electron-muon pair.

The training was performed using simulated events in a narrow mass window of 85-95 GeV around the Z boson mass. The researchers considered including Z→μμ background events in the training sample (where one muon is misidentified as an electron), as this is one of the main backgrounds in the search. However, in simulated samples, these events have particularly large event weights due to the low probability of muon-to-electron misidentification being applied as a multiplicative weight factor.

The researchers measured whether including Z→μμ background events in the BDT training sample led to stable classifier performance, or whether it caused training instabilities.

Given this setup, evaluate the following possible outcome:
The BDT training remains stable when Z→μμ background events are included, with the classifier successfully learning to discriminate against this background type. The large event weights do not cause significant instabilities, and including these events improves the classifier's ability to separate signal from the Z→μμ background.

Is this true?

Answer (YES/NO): NO